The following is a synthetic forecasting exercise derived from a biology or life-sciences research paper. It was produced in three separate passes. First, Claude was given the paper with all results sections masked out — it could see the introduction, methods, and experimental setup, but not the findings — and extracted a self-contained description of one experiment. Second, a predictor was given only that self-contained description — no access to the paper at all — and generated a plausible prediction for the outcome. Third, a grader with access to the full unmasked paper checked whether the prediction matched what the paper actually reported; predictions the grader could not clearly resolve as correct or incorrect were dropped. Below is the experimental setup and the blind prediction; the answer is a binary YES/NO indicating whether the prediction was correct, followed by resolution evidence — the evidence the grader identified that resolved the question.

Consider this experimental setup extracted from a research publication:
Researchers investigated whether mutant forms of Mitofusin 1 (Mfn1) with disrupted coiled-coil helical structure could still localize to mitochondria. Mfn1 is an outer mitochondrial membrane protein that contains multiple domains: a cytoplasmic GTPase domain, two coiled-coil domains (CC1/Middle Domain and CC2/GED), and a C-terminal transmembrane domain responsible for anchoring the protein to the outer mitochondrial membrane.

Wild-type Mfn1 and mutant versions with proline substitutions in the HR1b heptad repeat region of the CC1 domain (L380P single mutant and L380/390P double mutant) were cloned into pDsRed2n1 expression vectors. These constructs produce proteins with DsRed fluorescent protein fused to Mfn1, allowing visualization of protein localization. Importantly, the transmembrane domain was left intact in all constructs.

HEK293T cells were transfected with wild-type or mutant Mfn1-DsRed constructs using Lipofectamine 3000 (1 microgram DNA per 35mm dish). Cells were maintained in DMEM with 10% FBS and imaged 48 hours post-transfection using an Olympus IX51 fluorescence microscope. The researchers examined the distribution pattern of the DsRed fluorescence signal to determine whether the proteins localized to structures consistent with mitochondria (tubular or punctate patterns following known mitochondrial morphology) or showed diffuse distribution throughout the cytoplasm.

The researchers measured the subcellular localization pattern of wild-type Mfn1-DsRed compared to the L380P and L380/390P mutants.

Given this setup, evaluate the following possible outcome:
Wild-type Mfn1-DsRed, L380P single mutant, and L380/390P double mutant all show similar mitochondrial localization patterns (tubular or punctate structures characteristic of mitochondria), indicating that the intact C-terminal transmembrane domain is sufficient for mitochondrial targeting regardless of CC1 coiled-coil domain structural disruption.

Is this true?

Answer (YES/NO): NO